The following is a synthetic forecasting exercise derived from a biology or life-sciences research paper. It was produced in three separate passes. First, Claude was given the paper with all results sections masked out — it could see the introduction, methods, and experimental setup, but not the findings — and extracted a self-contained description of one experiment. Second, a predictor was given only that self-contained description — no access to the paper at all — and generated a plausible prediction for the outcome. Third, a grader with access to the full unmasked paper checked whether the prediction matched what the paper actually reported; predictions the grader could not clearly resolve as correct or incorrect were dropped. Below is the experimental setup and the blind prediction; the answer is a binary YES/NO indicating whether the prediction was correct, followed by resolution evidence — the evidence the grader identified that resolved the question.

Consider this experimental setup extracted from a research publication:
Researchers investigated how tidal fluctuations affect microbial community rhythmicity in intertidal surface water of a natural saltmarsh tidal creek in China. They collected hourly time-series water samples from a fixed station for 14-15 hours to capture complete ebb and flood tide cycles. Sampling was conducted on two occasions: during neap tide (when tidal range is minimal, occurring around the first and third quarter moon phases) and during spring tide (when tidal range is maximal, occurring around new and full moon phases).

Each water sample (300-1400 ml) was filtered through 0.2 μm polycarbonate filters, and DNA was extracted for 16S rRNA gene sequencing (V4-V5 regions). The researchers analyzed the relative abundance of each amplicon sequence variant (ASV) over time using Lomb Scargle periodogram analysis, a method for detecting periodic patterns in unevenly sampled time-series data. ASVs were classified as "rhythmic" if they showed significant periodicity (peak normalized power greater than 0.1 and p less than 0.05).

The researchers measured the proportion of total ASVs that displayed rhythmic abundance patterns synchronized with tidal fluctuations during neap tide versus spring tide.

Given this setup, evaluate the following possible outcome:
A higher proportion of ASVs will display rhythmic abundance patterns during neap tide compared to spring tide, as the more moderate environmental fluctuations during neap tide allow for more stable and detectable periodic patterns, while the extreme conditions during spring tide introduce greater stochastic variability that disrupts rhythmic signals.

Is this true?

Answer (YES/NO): YES